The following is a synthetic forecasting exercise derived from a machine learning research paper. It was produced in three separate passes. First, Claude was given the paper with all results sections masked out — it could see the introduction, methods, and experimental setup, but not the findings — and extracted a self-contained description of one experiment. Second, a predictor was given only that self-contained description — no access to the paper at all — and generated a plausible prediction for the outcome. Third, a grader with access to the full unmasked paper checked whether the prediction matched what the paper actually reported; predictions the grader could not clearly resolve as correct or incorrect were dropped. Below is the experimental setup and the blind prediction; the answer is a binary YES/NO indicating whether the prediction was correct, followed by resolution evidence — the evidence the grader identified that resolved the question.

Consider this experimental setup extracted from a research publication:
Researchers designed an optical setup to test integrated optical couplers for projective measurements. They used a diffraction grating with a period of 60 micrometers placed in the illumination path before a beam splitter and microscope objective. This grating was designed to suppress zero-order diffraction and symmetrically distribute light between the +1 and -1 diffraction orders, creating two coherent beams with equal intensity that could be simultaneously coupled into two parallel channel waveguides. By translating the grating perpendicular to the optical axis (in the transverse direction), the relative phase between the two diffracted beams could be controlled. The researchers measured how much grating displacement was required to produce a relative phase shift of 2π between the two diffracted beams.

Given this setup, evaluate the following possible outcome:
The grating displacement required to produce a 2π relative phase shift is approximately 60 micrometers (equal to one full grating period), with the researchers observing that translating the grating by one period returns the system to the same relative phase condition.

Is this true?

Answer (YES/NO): NO